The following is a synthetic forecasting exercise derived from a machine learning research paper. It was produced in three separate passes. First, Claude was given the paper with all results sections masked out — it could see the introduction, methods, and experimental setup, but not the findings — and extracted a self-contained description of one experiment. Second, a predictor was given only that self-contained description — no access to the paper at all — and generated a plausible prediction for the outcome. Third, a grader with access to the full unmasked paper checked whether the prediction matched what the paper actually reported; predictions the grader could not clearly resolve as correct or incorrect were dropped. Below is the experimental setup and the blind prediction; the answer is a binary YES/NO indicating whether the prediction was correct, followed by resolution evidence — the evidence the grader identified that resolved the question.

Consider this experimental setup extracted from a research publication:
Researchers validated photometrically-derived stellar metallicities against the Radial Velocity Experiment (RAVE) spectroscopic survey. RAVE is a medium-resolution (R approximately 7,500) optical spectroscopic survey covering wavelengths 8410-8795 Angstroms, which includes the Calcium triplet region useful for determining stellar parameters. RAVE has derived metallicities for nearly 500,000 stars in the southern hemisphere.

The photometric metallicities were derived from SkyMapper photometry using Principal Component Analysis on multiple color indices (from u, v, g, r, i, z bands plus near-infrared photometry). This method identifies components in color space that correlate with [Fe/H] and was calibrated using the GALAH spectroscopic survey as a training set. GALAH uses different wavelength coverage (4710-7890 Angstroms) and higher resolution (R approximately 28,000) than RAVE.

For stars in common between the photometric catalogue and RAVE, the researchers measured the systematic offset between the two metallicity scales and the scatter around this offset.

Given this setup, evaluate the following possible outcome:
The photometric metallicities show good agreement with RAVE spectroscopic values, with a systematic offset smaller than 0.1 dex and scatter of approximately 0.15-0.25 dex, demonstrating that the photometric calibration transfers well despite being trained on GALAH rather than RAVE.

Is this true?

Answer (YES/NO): NO